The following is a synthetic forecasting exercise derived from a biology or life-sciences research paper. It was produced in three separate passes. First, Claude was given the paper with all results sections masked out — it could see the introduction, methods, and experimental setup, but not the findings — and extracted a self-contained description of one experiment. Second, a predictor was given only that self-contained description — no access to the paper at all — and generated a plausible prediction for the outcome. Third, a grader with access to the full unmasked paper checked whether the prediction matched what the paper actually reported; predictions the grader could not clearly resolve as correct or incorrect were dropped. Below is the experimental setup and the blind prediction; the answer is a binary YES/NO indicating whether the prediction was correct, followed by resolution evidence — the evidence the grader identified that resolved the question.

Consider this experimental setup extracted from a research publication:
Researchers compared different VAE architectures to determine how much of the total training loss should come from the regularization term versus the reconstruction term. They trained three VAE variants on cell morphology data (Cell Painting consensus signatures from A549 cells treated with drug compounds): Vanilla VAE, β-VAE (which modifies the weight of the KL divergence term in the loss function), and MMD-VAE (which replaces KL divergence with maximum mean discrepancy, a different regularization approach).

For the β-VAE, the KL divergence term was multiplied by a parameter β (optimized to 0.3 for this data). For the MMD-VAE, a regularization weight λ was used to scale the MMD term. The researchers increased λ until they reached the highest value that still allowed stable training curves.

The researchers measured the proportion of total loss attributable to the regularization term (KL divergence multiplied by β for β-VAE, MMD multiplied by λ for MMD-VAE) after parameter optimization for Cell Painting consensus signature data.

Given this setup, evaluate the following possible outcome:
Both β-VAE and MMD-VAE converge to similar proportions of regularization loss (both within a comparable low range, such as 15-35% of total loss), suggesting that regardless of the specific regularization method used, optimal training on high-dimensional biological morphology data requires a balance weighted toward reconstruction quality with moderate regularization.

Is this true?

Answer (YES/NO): NO